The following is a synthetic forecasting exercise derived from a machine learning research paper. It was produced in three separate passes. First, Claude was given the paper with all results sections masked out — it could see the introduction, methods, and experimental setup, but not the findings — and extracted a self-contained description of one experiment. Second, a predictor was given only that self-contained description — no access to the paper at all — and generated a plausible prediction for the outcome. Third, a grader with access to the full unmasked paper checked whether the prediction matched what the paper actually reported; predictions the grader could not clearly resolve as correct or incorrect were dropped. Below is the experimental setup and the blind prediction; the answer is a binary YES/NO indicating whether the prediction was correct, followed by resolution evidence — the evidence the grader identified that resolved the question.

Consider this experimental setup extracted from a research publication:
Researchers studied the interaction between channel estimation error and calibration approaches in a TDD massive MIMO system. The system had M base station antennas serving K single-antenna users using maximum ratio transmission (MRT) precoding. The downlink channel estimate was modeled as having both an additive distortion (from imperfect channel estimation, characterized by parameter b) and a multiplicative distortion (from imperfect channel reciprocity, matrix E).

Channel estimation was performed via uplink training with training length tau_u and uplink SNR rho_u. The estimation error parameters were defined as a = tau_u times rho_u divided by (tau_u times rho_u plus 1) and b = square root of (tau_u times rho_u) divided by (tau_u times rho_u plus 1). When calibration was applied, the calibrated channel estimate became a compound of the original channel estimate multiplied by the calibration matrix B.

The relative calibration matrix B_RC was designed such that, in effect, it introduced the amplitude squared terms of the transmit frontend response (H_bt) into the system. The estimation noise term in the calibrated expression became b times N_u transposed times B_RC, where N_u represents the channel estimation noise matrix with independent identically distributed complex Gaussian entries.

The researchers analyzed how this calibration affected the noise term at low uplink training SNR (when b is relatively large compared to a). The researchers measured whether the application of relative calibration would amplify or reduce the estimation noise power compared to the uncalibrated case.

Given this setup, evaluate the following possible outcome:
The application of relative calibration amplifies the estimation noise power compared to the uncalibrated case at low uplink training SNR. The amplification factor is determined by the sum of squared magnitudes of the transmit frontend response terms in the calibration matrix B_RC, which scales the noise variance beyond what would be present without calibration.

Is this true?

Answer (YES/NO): YES